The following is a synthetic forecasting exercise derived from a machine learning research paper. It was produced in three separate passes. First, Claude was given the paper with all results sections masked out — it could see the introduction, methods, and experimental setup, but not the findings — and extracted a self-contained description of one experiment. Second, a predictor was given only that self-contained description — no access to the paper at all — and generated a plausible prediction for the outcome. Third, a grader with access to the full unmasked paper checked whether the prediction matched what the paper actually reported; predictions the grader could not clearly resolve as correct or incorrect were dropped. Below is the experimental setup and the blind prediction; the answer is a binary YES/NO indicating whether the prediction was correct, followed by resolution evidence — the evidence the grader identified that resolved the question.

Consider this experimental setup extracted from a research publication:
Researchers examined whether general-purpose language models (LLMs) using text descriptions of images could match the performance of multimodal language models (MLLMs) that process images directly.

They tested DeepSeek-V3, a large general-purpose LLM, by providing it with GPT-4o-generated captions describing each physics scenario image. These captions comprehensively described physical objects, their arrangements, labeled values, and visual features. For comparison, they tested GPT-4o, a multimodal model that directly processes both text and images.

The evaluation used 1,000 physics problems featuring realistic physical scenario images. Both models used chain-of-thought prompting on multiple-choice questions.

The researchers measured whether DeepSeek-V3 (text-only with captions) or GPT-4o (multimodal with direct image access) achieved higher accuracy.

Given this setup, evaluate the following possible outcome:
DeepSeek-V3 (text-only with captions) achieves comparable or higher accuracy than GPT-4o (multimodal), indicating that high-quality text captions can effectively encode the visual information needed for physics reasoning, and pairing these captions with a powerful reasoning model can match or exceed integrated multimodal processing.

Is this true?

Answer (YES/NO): YES